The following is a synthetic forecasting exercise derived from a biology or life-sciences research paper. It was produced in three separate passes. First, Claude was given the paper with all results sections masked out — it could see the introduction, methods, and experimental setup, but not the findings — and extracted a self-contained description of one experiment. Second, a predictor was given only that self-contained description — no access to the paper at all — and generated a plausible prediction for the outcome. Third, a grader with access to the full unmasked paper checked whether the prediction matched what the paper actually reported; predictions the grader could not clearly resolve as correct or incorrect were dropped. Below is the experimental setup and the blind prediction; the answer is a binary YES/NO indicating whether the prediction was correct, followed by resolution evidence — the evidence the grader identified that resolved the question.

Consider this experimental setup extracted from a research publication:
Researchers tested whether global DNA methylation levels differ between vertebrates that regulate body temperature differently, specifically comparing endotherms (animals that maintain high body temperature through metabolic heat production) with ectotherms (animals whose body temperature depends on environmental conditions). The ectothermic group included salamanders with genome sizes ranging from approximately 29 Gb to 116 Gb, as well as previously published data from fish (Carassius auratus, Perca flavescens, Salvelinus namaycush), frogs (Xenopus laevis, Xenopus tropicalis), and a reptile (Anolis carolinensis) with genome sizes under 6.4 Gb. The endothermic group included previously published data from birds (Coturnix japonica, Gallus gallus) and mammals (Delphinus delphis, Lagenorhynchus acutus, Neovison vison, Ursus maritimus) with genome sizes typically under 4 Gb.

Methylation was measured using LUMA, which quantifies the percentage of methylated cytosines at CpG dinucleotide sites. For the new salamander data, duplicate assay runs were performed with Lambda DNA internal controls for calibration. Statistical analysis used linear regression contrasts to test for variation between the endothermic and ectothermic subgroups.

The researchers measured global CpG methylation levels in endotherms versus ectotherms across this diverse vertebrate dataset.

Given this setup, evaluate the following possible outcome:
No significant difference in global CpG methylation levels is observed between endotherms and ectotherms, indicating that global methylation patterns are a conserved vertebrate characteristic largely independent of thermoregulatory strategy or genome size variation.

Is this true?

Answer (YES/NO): NO